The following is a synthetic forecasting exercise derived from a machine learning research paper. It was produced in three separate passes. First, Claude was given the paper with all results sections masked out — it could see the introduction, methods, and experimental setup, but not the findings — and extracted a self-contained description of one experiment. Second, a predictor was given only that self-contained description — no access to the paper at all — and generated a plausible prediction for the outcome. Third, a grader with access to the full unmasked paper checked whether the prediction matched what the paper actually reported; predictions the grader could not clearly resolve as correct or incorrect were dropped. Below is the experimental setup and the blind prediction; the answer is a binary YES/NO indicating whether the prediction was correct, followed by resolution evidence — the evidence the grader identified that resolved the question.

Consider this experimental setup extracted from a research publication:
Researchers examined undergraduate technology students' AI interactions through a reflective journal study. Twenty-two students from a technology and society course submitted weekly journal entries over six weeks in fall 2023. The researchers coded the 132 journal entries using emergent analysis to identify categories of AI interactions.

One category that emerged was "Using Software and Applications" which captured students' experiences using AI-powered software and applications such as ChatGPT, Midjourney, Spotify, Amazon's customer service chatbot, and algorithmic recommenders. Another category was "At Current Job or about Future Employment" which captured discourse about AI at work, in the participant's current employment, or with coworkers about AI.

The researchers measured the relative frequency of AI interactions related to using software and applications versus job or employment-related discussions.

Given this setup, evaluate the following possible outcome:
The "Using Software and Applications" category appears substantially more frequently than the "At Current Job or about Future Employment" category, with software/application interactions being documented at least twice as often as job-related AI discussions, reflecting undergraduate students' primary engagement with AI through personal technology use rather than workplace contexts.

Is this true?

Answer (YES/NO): YES